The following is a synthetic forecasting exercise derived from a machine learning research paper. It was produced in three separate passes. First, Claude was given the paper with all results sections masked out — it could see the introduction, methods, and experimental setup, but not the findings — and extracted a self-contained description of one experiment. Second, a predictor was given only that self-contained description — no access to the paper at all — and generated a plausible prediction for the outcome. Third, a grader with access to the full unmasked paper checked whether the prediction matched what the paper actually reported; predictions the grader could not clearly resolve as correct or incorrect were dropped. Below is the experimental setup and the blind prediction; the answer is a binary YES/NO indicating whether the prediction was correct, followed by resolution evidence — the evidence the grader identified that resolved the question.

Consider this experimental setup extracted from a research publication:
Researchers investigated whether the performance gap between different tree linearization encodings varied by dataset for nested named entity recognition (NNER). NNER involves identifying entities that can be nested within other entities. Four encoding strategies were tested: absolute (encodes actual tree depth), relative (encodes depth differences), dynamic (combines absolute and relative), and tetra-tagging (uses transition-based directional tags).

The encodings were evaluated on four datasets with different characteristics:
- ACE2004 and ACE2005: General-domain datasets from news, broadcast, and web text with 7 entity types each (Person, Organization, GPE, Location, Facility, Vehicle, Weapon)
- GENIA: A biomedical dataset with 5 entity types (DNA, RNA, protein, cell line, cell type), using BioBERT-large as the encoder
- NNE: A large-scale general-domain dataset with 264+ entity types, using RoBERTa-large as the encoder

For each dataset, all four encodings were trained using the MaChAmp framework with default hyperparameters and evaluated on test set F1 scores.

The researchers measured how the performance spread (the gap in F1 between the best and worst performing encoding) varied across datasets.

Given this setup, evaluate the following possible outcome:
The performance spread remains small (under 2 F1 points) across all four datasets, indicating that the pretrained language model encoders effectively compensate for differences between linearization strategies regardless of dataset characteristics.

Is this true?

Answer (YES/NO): NO